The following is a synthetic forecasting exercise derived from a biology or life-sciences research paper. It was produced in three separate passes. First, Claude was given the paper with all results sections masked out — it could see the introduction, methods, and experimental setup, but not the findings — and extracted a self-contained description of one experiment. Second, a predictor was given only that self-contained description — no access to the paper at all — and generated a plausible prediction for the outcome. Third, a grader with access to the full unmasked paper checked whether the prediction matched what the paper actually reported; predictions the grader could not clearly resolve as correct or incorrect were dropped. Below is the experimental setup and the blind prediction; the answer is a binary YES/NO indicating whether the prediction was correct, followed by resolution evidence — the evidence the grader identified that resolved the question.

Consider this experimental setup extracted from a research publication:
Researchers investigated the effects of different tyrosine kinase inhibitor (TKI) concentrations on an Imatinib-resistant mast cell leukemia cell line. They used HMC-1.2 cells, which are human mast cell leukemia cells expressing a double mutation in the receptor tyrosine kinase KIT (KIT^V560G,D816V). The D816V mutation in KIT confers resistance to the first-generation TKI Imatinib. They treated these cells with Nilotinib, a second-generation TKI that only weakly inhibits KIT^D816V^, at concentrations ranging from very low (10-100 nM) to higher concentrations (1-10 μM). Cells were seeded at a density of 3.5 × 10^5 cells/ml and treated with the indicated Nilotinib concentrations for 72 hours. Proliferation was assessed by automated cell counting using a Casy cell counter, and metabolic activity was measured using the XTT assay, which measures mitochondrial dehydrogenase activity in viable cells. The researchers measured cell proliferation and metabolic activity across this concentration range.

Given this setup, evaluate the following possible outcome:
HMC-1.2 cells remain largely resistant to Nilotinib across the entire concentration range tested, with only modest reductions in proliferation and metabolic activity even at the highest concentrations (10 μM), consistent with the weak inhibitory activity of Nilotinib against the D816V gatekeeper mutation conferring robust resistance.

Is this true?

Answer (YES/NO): NO